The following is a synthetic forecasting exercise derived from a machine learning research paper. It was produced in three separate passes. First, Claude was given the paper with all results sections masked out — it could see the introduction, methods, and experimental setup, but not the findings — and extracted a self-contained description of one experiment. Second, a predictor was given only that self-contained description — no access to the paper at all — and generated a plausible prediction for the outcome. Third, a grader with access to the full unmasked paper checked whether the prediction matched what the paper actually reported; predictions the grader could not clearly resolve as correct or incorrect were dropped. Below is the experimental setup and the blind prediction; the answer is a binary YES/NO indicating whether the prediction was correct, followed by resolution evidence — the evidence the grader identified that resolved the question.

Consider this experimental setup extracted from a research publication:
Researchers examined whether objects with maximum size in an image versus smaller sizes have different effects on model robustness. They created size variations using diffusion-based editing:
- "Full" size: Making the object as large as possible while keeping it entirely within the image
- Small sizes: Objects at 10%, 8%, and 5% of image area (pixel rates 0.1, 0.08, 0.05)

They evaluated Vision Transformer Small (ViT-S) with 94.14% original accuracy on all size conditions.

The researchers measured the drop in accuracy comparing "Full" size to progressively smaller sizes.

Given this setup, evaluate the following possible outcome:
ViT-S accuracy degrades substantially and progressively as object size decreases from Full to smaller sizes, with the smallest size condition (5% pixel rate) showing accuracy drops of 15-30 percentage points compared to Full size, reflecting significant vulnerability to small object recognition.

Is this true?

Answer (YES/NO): YES